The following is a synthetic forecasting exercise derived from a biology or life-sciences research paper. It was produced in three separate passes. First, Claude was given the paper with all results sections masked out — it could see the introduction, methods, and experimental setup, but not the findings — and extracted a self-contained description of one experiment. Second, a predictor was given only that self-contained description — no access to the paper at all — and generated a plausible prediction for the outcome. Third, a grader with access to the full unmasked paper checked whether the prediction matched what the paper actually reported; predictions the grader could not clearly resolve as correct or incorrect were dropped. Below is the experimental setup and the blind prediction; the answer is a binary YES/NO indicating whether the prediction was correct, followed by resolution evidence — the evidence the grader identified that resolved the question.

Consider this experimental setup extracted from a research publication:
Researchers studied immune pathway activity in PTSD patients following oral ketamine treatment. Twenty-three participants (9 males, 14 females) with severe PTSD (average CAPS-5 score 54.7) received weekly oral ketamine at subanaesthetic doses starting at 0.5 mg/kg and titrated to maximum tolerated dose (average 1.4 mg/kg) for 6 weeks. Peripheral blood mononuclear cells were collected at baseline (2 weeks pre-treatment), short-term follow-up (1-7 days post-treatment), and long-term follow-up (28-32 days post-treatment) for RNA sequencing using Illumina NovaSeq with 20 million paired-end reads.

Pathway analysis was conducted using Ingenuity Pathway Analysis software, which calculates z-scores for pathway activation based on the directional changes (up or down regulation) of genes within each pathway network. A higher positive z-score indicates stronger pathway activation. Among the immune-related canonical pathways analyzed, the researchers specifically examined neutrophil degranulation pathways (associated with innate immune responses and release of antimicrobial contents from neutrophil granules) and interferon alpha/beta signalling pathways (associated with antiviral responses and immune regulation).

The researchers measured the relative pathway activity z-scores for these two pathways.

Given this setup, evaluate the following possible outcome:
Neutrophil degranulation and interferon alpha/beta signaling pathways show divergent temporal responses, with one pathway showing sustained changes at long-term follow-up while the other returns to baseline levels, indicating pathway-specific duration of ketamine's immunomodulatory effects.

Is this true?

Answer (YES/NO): NO